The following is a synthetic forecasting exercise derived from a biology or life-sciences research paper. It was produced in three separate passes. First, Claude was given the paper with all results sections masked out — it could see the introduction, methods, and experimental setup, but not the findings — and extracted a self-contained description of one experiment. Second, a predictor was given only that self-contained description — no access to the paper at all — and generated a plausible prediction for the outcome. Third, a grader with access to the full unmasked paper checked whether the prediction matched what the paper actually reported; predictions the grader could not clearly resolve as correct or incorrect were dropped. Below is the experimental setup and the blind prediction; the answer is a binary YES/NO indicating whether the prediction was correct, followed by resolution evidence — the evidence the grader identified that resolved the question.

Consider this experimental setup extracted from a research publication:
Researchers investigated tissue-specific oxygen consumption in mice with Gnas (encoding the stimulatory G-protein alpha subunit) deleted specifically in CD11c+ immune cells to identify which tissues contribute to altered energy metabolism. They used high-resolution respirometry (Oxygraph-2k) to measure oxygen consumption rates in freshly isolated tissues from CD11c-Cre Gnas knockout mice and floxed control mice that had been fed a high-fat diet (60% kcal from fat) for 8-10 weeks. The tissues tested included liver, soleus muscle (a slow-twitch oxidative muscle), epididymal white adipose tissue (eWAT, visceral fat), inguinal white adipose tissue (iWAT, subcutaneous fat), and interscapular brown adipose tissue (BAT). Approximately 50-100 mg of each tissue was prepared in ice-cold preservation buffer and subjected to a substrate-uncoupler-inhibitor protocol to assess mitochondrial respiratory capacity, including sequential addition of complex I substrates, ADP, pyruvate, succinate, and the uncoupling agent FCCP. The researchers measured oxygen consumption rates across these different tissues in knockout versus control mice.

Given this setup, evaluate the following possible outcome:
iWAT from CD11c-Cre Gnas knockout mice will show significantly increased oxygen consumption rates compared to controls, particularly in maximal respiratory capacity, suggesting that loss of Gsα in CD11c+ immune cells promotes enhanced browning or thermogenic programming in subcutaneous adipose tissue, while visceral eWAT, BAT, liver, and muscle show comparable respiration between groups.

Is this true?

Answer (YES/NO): NO